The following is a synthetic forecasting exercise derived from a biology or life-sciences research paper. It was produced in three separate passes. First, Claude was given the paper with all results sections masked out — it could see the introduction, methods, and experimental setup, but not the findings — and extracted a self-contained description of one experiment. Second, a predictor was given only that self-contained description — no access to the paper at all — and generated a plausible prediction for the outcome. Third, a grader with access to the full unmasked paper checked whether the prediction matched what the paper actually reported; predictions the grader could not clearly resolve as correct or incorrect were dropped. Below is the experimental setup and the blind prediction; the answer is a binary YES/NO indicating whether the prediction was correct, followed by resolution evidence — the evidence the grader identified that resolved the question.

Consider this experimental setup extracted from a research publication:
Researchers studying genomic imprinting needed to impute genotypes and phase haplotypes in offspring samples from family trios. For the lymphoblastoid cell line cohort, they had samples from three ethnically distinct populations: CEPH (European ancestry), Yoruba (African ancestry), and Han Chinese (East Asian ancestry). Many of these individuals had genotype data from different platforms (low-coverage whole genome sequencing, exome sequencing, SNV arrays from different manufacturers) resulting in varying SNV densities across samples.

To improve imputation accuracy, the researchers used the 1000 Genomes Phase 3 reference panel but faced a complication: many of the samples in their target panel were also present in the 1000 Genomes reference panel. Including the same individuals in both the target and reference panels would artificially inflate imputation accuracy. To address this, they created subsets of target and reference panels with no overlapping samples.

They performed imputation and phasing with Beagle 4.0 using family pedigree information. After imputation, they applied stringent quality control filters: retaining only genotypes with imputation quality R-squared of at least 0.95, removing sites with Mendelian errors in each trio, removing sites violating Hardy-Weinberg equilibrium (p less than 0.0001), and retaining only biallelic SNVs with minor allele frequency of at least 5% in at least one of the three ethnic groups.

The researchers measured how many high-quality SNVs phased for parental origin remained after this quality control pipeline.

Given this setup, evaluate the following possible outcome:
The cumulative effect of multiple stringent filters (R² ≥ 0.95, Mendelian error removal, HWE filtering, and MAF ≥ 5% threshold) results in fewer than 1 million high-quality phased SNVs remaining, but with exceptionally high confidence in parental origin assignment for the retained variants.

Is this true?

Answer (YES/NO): NO